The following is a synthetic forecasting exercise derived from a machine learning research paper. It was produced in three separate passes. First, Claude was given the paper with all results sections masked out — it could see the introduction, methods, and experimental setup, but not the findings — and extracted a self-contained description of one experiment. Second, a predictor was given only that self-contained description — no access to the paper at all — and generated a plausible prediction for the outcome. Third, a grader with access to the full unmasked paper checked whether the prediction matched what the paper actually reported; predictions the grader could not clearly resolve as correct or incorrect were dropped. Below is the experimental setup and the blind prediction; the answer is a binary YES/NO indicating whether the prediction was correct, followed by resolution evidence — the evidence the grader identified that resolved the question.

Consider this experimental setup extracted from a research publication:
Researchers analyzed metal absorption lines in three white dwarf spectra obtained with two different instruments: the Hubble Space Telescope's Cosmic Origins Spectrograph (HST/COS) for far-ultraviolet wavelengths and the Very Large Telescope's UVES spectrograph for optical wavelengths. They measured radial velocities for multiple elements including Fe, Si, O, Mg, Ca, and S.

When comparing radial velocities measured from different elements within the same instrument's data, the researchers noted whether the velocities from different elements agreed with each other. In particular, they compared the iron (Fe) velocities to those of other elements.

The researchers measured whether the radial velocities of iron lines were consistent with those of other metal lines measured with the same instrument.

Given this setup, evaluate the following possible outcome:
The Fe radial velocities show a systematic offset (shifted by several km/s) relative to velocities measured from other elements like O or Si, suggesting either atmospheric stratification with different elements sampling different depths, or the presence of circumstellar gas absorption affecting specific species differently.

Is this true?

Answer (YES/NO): NO